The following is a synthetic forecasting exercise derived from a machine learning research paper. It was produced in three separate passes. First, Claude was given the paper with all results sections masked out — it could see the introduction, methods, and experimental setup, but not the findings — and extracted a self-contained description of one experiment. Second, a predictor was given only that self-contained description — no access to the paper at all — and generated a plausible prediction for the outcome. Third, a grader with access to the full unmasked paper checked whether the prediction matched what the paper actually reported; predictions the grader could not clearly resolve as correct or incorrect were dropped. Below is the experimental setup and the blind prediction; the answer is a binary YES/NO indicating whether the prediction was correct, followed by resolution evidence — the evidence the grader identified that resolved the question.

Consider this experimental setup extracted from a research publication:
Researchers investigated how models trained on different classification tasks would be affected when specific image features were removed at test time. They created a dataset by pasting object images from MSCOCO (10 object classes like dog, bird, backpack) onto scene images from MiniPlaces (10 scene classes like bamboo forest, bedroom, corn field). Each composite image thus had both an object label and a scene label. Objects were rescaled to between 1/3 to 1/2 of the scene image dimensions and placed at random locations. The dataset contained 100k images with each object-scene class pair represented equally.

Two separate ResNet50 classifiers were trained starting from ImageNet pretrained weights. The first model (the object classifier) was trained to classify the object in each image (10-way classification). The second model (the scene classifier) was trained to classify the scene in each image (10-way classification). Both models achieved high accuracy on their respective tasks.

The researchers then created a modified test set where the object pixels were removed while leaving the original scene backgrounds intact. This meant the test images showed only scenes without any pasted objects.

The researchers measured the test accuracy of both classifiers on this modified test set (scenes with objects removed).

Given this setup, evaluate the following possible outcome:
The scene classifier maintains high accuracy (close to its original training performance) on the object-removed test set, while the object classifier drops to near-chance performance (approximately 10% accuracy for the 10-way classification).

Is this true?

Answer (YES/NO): YES